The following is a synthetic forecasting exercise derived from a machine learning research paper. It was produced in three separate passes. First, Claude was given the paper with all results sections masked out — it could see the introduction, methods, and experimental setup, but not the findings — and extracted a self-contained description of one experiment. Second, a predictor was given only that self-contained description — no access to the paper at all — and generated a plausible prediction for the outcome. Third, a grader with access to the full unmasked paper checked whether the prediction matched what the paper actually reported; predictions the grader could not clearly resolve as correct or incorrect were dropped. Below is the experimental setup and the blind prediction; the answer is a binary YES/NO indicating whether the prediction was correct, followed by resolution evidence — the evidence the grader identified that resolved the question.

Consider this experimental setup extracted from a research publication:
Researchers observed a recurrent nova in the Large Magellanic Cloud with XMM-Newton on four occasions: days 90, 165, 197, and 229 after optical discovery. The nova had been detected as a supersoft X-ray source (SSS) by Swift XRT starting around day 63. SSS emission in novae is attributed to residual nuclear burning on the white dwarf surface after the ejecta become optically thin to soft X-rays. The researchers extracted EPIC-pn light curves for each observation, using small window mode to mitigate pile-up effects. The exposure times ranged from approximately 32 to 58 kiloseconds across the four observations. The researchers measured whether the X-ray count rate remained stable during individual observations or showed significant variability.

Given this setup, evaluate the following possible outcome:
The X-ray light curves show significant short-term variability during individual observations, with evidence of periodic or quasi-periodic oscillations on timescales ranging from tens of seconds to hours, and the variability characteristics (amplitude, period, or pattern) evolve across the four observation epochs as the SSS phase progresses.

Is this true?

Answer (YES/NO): YES